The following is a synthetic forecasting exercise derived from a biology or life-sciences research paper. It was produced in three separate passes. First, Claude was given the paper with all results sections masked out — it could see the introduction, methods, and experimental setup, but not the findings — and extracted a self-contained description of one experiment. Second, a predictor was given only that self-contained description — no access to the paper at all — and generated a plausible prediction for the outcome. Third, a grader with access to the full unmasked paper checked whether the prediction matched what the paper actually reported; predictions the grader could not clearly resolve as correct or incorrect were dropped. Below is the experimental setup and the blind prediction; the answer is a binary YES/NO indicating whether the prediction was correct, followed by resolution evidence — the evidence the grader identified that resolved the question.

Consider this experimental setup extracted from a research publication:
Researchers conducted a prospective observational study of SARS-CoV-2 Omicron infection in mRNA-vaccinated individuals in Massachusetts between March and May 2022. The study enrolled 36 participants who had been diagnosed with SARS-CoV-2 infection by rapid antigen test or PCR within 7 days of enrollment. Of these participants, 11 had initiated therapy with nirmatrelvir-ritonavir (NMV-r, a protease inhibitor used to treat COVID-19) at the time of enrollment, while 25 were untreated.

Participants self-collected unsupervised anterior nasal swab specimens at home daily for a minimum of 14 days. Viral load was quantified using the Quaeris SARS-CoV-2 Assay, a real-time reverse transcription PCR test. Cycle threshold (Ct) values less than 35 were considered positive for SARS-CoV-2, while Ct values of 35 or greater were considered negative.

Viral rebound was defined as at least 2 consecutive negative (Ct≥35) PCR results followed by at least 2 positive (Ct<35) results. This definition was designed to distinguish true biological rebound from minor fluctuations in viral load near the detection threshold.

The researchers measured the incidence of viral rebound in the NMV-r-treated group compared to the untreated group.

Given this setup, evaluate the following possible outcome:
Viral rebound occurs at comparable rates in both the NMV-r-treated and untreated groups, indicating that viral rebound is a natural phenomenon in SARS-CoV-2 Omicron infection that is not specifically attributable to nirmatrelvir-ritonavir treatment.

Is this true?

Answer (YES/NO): NO